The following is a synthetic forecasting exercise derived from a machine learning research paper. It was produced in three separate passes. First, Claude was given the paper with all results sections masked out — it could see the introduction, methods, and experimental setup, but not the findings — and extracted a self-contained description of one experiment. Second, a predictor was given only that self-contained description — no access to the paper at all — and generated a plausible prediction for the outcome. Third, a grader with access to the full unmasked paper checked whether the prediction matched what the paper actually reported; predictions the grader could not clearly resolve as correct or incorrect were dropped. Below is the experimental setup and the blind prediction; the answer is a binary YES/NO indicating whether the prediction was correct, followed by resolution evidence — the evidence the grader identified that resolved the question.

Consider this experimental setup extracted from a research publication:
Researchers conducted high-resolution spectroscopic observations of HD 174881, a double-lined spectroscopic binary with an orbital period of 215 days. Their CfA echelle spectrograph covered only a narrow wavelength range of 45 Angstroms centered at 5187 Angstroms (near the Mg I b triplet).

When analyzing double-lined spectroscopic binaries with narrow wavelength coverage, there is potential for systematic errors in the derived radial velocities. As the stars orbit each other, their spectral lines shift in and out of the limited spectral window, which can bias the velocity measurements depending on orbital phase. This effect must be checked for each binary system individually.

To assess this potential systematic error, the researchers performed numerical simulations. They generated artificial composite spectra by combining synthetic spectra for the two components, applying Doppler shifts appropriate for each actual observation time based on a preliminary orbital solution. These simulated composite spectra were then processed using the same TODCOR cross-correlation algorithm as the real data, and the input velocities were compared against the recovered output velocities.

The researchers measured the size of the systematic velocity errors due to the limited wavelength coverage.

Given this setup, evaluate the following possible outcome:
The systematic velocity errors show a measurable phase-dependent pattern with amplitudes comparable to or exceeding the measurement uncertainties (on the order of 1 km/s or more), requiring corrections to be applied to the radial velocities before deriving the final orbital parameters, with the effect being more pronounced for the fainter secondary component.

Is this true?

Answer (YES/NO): NO